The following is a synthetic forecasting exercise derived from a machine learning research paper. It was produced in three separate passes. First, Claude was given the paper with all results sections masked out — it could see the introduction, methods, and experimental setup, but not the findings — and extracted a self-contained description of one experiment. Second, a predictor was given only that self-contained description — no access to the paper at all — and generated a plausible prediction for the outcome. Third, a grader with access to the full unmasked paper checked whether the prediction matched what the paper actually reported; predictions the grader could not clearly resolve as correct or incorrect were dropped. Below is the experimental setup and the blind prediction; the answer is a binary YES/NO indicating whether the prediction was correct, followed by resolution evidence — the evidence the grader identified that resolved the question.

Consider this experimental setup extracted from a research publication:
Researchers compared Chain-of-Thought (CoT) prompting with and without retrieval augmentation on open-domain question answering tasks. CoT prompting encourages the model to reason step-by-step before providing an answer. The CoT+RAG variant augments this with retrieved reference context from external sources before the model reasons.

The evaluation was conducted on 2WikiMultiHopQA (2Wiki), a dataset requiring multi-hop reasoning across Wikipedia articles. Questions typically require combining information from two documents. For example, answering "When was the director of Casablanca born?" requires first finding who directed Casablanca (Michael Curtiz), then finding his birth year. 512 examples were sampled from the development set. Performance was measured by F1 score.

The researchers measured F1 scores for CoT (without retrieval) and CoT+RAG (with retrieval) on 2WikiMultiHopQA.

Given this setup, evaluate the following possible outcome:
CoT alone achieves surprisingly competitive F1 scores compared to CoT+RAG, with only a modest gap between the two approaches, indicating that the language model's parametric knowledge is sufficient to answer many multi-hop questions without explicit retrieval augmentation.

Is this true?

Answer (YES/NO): NO